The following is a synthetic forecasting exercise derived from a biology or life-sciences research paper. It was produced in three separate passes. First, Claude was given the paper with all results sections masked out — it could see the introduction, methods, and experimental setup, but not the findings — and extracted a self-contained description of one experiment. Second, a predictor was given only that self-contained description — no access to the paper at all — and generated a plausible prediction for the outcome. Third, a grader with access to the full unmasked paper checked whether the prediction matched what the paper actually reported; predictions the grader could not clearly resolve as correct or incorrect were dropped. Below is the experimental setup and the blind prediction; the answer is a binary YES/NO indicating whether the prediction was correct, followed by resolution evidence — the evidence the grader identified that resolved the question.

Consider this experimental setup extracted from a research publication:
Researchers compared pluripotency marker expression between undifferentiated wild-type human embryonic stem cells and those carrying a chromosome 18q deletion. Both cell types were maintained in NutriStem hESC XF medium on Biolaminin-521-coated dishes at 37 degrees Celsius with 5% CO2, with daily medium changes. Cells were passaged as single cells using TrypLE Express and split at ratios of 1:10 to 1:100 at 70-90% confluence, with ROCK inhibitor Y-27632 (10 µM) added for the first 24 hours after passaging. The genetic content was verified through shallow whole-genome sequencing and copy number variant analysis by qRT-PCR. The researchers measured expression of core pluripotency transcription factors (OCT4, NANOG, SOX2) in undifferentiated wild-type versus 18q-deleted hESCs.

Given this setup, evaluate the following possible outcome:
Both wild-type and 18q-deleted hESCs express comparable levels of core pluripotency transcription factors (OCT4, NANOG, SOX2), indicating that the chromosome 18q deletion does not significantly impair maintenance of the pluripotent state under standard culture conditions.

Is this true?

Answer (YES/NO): NO